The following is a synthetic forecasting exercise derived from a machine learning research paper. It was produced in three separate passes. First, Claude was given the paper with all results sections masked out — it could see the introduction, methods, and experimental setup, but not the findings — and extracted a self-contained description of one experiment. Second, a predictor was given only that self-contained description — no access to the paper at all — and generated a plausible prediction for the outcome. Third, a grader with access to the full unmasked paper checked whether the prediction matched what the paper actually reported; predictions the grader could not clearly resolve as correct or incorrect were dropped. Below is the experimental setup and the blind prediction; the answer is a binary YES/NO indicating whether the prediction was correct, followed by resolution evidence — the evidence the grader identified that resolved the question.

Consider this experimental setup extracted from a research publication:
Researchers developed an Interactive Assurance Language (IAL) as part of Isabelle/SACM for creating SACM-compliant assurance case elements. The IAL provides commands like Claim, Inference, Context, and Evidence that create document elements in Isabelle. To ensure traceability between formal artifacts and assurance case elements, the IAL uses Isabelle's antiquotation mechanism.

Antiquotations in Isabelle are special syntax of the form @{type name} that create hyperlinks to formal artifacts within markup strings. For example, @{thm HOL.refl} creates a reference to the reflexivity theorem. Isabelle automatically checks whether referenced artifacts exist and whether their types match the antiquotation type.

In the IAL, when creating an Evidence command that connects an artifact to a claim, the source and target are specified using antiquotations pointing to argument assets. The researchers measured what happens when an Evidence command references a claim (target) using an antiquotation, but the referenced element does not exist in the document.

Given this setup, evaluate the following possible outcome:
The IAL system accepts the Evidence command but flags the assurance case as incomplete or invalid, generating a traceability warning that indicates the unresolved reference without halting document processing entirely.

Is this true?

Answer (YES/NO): NO